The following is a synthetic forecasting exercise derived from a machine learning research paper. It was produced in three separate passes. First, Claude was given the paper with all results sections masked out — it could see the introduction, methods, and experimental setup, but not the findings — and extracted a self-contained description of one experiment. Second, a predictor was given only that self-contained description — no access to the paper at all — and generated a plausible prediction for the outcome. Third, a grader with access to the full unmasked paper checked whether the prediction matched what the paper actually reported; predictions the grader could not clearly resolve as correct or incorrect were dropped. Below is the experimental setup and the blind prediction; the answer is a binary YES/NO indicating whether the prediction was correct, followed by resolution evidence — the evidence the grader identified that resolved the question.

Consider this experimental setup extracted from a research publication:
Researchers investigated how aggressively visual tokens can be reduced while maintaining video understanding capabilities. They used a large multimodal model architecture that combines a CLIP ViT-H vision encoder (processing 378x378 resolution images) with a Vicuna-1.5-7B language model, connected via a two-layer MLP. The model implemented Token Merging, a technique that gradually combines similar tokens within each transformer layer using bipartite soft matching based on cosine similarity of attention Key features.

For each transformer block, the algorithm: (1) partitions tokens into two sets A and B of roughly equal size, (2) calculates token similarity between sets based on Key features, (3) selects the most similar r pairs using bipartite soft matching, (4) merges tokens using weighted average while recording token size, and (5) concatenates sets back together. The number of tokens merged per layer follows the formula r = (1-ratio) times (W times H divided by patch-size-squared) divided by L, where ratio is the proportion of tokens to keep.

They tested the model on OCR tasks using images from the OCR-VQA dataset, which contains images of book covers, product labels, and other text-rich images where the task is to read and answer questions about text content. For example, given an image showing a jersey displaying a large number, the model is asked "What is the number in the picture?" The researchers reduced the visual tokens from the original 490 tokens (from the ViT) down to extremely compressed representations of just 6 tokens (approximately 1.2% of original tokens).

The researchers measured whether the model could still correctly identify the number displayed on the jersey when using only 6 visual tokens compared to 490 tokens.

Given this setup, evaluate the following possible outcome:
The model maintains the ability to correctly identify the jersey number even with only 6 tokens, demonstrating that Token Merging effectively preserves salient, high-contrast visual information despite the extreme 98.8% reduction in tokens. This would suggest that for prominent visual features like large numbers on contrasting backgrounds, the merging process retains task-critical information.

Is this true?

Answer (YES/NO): YES